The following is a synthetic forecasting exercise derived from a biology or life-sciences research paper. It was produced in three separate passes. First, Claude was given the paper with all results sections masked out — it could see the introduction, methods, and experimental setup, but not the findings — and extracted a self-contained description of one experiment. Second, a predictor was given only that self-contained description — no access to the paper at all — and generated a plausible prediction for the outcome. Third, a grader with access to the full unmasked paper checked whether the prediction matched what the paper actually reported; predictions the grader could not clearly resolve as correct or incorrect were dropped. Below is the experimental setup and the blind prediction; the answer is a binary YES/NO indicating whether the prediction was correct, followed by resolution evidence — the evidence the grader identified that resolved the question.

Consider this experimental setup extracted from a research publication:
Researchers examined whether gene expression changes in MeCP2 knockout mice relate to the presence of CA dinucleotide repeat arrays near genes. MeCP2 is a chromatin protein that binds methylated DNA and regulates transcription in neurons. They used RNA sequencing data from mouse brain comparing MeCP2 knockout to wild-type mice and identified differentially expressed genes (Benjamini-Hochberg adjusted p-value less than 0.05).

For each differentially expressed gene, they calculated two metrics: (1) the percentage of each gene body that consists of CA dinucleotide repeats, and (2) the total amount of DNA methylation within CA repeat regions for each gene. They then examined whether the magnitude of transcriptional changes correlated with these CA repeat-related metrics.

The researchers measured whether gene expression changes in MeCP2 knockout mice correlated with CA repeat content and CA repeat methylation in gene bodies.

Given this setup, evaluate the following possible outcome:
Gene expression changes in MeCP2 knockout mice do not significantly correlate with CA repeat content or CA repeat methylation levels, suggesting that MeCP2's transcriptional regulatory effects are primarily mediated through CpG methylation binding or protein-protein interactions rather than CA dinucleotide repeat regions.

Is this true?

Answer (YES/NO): NO